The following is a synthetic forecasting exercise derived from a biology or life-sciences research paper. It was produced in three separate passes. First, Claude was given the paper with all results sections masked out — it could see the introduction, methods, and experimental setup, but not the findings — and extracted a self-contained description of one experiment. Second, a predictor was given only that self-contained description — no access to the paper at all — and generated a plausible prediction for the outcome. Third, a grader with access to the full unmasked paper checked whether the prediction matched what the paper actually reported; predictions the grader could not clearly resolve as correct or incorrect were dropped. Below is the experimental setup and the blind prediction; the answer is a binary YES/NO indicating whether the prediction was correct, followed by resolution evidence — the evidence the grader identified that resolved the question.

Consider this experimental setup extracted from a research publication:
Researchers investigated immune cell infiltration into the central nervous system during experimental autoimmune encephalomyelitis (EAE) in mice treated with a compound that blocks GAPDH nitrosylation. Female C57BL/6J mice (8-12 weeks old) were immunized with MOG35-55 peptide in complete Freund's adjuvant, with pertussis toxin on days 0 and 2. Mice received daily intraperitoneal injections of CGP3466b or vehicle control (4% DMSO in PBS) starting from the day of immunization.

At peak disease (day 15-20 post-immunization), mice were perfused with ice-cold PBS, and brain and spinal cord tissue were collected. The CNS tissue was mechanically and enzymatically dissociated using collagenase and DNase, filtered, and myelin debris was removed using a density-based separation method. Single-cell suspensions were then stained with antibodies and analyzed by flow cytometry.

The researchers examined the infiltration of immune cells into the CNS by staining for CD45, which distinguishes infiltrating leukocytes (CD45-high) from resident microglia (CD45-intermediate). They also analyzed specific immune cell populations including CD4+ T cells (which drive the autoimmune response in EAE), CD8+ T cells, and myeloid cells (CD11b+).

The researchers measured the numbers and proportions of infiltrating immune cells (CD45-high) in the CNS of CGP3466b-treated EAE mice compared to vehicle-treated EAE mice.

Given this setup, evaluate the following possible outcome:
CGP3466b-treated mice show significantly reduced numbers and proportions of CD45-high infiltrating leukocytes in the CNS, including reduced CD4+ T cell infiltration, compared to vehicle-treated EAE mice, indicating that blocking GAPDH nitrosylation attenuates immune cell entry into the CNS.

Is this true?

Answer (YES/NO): NO